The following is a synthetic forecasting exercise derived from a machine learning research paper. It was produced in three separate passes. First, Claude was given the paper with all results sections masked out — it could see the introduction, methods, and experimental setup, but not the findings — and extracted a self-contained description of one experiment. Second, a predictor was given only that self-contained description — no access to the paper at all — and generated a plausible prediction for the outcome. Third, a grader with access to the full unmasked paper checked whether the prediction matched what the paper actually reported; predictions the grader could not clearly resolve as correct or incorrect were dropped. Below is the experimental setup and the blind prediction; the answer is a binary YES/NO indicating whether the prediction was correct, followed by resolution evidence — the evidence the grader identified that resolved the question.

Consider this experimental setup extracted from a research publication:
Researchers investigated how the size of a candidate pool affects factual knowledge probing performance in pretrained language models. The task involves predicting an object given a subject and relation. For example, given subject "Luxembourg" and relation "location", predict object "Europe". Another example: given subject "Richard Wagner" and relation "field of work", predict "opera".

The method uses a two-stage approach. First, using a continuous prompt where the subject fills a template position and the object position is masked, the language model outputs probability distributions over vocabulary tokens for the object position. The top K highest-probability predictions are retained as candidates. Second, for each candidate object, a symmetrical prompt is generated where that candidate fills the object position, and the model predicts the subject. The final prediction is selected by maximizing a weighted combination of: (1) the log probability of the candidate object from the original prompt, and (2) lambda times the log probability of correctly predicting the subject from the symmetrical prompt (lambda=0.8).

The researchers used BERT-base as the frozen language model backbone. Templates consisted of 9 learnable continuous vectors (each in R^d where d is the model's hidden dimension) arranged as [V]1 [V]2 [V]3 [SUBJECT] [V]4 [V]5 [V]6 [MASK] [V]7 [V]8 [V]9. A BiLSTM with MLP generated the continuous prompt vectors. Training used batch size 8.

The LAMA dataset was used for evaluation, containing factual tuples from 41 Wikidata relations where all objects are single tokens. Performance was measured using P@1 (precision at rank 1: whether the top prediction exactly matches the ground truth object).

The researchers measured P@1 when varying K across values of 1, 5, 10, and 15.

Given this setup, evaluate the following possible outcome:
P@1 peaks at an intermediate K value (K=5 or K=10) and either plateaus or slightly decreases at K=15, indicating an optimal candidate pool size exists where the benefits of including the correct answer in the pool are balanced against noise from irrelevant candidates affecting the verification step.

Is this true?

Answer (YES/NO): NO